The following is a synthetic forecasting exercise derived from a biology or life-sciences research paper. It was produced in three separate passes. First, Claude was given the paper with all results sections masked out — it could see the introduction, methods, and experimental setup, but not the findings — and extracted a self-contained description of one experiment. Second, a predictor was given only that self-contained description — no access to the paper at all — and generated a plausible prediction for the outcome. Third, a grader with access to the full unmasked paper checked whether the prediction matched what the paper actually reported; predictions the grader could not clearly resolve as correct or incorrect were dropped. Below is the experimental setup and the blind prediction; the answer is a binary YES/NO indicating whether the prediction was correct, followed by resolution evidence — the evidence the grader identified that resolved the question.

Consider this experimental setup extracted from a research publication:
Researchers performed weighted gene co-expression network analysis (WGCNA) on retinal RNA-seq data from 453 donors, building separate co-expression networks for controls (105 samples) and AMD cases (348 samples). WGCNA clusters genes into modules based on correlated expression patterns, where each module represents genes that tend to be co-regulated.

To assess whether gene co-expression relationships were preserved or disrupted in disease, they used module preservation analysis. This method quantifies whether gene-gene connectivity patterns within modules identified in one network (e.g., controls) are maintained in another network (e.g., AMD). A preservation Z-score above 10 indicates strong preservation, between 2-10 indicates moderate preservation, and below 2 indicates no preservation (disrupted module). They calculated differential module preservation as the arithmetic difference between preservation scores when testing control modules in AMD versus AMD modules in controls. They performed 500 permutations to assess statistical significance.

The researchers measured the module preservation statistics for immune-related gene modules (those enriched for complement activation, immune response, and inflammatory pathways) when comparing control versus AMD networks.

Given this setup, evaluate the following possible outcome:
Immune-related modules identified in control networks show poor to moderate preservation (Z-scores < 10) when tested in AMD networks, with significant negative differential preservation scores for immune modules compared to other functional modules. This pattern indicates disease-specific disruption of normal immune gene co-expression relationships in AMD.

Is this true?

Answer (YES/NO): NO